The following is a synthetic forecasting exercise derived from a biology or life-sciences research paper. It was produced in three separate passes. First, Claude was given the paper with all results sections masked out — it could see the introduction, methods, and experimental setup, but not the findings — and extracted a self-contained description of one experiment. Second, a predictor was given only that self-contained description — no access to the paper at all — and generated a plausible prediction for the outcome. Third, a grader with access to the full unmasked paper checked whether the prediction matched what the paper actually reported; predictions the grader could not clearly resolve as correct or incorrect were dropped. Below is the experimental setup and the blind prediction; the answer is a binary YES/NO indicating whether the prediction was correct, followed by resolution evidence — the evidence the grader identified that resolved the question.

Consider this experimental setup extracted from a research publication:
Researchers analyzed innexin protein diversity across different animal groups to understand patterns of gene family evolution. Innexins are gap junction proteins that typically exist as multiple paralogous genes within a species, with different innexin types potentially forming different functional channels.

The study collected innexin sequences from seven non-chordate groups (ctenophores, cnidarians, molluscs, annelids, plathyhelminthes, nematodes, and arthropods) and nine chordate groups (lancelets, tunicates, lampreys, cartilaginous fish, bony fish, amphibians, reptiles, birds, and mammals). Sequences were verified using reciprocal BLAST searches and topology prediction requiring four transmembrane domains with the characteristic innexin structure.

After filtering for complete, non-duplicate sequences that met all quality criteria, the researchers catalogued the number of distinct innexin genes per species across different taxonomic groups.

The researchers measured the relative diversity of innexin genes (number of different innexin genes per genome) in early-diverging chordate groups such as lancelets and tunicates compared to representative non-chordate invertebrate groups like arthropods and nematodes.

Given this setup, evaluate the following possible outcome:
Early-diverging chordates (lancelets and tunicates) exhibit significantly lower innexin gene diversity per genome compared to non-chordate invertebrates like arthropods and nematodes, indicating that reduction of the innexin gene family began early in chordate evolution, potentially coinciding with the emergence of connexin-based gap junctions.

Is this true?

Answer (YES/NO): YES